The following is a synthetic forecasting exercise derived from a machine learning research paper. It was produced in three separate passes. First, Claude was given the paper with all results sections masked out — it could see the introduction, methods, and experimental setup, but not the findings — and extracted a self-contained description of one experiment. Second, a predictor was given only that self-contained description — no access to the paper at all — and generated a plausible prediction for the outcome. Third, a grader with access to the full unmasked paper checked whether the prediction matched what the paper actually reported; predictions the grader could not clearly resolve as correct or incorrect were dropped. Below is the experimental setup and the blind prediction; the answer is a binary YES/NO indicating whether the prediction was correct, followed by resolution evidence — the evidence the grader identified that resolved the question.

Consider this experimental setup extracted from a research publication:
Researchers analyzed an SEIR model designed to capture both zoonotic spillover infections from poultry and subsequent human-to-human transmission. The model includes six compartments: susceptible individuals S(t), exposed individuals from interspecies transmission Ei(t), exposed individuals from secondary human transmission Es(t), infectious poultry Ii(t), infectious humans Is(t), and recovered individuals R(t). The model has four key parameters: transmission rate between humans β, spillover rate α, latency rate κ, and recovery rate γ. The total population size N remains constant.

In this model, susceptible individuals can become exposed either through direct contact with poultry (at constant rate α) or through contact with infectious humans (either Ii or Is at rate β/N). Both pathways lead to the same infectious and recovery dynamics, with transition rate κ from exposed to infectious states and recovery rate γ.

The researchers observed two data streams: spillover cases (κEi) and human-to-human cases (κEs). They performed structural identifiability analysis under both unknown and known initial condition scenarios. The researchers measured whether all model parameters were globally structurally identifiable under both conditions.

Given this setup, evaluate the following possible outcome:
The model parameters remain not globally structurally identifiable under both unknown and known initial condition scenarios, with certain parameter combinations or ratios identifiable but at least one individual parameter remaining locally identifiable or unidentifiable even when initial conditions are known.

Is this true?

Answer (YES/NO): NO